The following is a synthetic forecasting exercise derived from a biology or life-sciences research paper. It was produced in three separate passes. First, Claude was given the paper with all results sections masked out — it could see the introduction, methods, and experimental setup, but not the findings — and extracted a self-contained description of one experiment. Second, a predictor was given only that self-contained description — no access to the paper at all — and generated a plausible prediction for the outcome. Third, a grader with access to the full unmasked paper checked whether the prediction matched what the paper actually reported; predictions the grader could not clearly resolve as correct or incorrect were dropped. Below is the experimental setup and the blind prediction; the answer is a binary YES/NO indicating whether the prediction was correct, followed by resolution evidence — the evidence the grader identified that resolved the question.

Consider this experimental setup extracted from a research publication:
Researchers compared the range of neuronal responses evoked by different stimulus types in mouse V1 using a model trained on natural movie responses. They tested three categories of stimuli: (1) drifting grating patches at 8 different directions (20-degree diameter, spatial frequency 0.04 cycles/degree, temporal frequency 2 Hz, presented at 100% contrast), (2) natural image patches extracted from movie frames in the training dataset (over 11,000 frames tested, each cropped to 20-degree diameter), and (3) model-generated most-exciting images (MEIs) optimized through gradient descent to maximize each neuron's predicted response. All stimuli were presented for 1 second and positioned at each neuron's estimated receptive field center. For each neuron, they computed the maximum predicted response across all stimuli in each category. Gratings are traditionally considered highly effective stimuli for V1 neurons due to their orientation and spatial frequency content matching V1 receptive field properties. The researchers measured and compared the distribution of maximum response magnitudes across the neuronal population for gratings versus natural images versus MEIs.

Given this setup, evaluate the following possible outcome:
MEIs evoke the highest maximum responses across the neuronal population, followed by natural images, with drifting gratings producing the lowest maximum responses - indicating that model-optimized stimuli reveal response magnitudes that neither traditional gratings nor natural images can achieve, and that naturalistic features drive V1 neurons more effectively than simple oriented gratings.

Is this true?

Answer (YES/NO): YES